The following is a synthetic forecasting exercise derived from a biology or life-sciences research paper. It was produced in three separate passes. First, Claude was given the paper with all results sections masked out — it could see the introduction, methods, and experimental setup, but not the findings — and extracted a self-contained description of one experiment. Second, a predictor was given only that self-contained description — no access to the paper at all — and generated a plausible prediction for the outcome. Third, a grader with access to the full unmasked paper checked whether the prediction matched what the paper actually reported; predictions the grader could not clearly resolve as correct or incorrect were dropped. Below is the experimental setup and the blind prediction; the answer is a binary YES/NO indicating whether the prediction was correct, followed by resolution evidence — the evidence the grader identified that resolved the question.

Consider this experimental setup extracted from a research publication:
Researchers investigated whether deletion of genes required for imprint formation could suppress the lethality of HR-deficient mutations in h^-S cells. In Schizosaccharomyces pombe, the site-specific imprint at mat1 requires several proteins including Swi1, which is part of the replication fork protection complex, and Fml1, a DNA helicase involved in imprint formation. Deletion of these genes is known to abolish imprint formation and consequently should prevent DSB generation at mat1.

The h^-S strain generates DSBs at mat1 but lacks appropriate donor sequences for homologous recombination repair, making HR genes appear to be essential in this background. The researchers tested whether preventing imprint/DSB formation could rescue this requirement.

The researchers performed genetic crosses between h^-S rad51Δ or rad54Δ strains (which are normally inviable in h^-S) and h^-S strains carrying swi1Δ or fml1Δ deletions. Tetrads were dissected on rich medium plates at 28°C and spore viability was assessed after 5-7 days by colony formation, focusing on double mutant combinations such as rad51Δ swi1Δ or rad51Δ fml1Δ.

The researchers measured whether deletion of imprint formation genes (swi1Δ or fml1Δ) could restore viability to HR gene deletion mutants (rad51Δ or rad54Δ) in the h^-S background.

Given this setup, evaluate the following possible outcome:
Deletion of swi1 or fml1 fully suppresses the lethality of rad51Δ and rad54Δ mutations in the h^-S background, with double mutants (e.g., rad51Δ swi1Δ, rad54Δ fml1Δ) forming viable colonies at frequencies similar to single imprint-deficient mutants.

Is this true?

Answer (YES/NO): YES